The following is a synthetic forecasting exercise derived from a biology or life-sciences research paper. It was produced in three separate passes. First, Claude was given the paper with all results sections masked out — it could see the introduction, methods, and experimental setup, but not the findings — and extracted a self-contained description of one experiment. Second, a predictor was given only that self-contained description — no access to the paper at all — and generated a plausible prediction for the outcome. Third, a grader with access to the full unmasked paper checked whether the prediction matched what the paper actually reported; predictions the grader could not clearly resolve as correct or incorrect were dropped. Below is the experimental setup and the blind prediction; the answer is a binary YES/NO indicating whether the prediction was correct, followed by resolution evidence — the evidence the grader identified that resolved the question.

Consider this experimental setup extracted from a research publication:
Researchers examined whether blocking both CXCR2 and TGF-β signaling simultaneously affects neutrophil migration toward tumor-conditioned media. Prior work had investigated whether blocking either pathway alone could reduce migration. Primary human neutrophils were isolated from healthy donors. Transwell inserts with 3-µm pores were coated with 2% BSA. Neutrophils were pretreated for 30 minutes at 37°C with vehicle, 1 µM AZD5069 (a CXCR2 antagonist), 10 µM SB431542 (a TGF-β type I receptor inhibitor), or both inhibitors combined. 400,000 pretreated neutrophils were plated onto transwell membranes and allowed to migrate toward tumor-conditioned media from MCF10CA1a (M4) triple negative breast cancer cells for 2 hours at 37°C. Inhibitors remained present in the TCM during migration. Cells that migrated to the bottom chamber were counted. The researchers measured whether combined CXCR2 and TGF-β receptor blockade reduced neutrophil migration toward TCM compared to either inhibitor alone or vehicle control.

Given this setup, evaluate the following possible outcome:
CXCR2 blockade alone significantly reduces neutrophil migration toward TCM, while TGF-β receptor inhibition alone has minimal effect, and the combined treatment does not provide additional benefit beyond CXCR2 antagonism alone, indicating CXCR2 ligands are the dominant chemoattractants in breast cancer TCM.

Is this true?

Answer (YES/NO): NO